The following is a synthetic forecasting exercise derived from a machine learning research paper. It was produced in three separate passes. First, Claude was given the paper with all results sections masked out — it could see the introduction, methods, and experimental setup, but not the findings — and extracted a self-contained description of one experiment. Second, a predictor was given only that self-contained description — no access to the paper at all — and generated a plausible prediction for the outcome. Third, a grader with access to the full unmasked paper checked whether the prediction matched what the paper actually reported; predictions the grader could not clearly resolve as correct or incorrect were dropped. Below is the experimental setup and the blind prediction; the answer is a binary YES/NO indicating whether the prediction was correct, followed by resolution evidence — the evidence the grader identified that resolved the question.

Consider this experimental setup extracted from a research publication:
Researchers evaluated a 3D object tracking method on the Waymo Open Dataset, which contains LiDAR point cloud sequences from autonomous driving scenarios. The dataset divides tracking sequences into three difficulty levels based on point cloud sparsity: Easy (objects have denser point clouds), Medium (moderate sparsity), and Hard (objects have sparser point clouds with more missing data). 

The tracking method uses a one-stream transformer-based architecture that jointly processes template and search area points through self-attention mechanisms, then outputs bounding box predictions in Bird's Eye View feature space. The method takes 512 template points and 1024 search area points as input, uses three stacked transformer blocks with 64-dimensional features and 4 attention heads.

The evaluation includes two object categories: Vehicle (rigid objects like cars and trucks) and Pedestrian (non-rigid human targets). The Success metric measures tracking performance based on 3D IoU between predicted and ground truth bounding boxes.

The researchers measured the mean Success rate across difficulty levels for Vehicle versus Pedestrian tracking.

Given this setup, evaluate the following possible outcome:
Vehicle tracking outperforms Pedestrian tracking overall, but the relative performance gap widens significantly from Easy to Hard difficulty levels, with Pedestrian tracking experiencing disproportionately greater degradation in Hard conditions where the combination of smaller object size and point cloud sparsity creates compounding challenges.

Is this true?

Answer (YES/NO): NO